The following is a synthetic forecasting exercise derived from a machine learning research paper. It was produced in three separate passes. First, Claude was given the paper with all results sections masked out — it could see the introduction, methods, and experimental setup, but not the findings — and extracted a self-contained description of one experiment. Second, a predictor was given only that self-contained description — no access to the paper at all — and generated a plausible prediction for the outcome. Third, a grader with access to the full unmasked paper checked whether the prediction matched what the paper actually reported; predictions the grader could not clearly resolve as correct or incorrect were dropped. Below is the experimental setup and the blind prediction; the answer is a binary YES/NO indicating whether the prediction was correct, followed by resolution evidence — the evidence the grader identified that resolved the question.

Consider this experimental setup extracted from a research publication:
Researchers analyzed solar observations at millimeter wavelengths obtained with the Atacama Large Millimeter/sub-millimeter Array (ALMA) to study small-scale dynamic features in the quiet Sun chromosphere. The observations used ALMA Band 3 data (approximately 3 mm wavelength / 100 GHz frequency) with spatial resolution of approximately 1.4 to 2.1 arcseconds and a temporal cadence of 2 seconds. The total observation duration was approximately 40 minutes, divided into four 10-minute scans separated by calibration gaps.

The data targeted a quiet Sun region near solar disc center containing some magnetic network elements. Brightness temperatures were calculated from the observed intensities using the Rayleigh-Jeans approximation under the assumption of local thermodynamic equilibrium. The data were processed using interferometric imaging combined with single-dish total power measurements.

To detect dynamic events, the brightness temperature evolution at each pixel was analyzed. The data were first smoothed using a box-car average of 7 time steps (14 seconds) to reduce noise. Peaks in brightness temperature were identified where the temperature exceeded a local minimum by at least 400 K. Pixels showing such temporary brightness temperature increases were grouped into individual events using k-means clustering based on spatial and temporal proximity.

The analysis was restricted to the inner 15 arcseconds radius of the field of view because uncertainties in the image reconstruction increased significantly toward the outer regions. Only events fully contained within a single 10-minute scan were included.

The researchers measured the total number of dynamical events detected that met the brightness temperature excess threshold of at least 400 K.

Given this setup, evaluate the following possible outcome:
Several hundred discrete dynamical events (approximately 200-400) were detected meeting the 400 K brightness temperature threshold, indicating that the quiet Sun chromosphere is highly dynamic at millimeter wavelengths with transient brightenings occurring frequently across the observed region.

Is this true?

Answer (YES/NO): NO